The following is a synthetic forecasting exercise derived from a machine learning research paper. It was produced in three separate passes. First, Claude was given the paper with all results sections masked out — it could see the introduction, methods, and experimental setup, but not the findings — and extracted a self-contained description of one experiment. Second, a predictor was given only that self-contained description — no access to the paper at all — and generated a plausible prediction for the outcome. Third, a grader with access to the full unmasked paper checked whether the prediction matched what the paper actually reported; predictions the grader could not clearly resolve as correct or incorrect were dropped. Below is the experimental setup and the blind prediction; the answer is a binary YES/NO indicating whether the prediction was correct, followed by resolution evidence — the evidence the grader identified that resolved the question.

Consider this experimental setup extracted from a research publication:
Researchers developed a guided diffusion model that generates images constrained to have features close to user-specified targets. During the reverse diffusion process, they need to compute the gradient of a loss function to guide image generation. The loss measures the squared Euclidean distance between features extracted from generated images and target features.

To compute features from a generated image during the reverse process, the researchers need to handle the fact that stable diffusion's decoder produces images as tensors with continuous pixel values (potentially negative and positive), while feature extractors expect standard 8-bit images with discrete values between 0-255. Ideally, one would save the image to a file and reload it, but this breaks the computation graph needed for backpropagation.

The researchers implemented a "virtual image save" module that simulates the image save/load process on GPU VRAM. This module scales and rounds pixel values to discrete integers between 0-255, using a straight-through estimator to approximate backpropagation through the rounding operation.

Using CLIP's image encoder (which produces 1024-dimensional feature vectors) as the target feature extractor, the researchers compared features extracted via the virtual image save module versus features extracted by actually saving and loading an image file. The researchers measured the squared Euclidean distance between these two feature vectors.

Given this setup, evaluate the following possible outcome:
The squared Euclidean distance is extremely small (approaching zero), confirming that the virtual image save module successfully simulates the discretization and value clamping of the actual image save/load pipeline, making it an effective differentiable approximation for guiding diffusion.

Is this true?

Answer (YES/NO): YES